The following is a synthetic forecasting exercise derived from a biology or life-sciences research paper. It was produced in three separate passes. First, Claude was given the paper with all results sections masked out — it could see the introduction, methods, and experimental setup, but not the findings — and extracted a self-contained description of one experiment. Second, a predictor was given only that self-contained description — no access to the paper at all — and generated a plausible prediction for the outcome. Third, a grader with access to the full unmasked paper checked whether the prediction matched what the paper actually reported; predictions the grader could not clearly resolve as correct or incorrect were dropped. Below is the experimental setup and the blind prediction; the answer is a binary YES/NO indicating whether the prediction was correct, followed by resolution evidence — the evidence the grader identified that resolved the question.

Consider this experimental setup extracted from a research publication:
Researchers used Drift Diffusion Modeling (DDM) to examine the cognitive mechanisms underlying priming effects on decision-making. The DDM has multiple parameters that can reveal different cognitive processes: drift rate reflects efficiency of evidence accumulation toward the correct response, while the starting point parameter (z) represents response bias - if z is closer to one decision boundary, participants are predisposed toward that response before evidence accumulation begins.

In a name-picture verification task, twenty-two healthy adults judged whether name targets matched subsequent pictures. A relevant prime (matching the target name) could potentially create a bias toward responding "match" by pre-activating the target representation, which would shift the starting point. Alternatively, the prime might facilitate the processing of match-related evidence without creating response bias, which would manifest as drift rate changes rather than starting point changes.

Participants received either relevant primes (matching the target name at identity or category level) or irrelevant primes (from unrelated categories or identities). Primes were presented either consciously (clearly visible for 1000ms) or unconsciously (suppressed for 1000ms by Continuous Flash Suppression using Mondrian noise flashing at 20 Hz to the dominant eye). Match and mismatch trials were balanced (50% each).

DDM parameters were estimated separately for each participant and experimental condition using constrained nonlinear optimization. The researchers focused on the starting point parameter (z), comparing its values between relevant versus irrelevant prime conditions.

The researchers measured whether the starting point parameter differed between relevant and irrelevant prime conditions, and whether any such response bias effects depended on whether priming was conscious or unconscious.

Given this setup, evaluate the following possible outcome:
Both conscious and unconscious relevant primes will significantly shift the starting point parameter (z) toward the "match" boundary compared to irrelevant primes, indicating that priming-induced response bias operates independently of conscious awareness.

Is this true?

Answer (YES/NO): NO